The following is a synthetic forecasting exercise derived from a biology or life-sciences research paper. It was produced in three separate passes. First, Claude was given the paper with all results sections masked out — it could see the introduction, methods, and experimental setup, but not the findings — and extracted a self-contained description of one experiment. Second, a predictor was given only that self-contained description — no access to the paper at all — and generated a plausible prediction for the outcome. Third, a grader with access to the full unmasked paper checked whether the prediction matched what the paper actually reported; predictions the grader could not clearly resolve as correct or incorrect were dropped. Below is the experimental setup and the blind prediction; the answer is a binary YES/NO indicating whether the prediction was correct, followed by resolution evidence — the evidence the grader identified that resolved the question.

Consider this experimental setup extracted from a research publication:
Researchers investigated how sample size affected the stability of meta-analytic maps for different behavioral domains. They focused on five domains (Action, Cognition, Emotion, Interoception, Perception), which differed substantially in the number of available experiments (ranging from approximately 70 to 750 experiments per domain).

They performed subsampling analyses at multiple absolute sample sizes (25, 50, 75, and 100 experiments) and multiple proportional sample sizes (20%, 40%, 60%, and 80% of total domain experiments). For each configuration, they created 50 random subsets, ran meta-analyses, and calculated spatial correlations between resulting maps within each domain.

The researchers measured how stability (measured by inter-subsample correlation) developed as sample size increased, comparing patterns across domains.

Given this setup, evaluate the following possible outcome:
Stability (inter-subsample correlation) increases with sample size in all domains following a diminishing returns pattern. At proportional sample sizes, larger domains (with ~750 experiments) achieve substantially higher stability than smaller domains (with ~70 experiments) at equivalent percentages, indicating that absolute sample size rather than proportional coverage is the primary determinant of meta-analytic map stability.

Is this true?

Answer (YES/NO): NO